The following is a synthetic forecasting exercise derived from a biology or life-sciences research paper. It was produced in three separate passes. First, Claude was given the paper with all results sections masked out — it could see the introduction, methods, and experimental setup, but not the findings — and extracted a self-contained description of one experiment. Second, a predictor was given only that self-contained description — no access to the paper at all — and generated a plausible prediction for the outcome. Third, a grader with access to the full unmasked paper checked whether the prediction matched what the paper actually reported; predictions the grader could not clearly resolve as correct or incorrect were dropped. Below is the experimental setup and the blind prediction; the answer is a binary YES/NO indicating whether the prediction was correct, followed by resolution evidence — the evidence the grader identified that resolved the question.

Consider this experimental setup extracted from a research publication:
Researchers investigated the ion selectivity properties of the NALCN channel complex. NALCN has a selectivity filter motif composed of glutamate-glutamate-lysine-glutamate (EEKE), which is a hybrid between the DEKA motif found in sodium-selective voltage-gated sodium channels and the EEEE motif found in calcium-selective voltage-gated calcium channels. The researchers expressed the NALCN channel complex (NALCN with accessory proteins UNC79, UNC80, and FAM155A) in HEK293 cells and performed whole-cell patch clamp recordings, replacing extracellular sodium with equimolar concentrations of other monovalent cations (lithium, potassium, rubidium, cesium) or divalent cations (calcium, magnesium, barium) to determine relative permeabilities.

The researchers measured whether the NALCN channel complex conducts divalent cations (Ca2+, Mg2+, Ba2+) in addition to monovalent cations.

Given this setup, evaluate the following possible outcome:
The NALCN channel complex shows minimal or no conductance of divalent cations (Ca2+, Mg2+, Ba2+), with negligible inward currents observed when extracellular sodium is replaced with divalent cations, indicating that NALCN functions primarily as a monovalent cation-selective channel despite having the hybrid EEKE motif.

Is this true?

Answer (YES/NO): YES